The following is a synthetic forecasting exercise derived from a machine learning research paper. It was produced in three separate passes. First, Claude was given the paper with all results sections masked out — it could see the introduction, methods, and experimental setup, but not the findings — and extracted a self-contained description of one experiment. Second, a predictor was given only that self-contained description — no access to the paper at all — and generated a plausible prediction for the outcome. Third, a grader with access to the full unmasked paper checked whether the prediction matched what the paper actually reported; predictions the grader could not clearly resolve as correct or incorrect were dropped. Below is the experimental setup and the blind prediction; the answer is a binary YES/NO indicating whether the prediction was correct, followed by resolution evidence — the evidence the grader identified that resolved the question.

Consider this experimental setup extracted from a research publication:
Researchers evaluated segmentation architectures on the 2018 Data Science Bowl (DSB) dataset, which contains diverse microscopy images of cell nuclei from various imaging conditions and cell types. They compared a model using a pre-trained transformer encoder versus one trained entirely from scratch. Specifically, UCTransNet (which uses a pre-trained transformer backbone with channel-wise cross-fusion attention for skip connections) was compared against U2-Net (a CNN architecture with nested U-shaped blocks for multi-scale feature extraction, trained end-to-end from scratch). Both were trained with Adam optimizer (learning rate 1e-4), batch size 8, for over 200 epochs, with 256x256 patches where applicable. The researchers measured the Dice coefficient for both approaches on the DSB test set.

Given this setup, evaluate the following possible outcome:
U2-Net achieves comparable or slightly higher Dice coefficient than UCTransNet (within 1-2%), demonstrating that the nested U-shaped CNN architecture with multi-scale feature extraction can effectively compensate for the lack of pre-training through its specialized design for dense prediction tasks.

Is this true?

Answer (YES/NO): NO